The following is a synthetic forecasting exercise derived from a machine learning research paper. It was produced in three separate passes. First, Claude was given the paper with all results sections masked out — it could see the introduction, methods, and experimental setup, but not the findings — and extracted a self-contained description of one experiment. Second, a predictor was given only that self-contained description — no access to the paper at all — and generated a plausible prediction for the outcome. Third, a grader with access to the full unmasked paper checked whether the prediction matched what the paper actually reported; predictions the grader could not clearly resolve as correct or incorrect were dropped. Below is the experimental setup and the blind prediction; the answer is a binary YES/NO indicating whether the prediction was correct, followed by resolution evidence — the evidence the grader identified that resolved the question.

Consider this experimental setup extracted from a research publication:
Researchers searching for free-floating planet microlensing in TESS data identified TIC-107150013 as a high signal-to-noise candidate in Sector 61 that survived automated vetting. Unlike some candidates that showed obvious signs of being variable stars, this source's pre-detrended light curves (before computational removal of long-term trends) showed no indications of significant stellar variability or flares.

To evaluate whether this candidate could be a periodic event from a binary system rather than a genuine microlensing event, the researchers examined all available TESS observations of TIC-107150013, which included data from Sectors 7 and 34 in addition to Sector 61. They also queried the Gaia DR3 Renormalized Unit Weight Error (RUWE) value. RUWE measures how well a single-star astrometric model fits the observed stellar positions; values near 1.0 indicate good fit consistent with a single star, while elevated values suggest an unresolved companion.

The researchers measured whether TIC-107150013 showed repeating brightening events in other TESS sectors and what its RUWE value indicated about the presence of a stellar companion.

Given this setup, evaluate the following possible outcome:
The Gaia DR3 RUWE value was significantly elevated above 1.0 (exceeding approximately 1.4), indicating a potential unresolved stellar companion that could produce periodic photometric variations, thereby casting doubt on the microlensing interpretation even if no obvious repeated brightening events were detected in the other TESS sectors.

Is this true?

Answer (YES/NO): NO